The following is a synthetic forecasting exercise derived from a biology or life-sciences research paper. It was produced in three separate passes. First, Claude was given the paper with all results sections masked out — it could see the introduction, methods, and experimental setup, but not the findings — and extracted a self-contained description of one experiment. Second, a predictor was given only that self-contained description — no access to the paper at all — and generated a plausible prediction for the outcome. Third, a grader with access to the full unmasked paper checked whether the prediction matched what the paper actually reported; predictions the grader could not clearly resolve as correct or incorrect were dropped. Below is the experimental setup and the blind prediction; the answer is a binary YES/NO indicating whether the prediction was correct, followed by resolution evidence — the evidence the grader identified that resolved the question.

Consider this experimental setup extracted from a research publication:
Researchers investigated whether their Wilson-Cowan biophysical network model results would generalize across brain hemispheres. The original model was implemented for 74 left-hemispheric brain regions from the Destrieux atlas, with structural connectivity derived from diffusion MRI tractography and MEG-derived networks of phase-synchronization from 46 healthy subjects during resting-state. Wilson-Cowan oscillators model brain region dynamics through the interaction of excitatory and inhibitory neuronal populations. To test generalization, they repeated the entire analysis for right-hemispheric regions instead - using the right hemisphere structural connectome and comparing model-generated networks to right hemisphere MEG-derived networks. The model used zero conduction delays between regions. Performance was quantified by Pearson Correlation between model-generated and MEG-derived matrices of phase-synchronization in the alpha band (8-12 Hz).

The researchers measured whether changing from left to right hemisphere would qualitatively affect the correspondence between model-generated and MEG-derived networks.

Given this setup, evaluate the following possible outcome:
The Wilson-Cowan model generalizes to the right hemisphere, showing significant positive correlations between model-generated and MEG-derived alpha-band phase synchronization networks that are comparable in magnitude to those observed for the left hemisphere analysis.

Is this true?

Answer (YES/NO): NO